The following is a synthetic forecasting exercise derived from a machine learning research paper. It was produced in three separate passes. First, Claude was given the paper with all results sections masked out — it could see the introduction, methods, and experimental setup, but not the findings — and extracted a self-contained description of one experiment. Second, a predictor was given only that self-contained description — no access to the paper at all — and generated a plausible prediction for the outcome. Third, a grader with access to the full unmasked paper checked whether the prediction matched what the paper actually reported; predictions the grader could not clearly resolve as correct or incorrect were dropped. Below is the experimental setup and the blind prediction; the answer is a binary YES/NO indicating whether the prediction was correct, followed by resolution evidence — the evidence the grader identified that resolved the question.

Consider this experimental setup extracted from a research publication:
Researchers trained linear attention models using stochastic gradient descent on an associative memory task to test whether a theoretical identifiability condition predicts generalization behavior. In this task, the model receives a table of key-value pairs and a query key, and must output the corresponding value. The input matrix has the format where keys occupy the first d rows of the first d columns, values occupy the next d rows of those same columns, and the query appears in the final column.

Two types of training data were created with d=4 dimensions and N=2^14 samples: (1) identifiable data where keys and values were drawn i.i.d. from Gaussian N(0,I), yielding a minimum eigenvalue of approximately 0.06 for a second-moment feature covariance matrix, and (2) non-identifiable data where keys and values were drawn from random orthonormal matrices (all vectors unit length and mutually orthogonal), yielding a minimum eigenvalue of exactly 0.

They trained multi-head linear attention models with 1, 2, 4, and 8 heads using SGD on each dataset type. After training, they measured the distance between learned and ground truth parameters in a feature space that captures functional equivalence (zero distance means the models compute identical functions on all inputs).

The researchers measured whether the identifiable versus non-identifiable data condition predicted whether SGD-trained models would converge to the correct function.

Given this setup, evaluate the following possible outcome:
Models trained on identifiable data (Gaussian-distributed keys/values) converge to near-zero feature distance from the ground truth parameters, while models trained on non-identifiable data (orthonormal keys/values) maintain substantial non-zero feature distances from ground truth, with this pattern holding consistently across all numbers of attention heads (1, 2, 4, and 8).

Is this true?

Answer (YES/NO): YES